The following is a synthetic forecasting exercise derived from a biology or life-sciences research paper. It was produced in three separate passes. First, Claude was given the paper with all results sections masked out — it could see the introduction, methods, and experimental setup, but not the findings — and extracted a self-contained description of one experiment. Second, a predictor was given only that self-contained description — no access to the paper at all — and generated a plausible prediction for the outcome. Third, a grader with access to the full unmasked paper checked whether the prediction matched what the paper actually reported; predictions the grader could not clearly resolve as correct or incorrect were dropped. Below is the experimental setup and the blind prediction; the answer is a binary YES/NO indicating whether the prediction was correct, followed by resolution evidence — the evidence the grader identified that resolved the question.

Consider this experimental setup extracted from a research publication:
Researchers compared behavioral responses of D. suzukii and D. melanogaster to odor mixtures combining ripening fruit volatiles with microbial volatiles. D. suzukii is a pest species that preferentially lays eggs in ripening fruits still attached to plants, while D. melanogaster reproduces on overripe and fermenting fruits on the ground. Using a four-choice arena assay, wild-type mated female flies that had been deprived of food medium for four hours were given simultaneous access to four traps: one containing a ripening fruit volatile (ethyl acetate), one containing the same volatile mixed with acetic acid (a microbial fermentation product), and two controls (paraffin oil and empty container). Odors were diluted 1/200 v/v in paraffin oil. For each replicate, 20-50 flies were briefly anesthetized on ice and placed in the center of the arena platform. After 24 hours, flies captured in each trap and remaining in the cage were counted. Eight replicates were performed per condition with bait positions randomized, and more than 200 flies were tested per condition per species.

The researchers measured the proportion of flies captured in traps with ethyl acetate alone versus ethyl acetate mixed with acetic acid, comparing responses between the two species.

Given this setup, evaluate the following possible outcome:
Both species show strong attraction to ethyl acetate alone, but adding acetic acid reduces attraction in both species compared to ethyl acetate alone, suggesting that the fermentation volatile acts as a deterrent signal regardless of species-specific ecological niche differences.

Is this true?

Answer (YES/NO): NO